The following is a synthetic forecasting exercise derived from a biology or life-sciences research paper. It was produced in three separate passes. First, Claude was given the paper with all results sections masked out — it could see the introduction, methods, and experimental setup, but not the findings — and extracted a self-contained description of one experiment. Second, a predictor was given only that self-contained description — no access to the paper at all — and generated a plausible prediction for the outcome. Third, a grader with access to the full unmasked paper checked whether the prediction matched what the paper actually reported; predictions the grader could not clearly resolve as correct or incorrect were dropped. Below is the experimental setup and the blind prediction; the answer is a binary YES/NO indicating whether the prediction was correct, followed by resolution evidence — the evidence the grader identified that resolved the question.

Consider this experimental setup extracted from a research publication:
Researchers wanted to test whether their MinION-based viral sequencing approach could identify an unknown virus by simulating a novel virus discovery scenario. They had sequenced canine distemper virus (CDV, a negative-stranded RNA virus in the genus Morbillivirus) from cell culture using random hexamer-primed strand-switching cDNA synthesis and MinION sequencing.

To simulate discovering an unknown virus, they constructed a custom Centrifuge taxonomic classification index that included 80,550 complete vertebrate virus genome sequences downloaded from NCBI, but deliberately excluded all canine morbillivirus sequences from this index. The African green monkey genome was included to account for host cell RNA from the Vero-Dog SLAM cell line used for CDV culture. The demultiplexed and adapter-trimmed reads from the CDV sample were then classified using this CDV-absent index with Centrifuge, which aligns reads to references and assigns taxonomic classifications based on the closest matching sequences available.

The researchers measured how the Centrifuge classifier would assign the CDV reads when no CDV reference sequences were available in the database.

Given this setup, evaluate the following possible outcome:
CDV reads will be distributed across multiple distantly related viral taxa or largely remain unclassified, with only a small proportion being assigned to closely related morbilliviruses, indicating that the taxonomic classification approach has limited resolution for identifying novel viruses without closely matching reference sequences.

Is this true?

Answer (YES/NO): NO